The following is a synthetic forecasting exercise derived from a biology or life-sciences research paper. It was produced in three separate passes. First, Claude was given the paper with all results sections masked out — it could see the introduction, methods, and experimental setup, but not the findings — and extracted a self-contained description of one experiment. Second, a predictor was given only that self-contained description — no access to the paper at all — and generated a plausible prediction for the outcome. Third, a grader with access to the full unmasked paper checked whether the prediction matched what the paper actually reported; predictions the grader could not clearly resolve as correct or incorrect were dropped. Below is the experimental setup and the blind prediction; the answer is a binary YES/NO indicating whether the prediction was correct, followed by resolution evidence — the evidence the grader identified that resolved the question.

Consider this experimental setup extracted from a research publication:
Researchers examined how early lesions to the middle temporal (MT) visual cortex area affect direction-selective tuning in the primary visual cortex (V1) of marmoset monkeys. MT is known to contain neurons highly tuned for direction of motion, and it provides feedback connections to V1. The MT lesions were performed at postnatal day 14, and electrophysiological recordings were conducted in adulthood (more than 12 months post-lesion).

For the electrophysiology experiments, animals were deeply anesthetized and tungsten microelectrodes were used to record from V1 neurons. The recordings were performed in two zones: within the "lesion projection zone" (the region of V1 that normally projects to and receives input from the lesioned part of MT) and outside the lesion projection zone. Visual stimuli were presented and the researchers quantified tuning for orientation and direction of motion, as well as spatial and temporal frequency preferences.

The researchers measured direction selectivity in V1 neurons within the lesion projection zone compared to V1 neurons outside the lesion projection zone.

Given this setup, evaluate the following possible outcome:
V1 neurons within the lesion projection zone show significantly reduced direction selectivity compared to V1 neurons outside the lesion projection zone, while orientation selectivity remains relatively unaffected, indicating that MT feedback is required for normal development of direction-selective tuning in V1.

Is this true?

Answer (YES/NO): NO